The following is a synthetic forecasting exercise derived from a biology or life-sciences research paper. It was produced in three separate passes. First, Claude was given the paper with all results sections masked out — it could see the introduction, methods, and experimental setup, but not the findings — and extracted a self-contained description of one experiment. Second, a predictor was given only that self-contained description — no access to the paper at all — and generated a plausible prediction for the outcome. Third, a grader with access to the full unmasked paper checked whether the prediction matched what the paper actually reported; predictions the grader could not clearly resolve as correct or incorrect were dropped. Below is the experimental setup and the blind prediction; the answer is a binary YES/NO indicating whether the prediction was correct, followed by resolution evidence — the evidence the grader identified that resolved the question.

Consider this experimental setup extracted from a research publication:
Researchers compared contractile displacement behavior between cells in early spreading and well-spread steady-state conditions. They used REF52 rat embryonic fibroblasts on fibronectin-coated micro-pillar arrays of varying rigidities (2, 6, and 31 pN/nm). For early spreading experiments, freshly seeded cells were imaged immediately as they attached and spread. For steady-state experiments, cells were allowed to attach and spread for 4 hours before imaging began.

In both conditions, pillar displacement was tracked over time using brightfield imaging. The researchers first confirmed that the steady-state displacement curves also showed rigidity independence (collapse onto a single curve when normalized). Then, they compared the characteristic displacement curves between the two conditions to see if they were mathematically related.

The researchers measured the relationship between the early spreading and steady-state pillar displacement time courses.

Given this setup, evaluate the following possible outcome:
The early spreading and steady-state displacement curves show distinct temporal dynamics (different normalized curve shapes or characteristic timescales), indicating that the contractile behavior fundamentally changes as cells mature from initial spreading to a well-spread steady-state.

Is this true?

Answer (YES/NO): NO